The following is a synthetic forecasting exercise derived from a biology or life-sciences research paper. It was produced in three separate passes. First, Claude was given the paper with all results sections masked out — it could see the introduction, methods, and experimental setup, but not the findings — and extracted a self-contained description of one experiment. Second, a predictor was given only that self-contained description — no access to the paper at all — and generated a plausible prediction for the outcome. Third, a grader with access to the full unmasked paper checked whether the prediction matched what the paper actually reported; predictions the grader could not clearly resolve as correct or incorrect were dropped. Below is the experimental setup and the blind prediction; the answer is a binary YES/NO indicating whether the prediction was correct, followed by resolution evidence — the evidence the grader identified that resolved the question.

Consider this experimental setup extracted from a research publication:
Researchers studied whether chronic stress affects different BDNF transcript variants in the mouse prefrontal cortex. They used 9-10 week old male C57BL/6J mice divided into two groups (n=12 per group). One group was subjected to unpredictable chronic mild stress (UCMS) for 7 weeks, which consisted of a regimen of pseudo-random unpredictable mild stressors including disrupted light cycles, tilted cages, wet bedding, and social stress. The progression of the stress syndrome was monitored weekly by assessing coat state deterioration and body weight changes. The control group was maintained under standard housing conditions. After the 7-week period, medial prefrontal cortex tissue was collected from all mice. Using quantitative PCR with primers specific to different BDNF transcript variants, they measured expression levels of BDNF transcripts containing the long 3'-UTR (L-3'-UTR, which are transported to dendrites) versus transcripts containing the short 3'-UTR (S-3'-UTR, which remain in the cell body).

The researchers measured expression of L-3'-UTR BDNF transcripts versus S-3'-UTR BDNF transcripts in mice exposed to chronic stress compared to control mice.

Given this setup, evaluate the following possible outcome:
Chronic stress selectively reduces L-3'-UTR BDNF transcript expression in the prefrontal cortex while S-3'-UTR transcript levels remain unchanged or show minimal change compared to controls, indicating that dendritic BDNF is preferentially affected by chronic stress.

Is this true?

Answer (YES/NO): YES